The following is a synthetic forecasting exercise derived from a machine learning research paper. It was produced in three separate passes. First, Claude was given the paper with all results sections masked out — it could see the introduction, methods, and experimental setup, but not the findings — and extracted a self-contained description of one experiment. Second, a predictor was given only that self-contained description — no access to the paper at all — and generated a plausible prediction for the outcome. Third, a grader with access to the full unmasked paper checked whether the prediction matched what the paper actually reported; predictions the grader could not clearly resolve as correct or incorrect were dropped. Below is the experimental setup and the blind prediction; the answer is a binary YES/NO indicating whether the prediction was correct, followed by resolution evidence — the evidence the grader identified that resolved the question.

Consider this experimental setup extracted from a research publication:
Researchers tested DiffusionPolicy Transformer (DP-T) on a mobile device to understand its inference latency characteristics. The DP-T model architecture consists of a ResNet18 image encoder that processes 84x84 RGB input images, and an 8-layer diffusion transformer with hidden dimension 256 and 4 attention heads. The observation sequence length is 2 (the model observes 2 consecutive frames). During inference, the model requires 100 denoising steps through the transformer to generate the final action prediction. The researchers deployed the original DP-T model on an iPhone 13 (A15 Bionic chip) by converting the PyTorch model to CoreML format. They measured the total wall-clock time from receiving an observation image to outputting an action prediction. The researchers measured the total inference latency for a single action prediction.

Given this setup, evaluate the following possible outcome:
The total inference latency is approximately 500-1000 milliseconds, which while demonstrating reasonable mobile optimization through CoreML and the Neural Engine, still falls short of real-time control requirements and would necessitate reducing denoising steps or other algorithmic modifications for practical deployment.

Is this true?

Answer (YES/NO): NO